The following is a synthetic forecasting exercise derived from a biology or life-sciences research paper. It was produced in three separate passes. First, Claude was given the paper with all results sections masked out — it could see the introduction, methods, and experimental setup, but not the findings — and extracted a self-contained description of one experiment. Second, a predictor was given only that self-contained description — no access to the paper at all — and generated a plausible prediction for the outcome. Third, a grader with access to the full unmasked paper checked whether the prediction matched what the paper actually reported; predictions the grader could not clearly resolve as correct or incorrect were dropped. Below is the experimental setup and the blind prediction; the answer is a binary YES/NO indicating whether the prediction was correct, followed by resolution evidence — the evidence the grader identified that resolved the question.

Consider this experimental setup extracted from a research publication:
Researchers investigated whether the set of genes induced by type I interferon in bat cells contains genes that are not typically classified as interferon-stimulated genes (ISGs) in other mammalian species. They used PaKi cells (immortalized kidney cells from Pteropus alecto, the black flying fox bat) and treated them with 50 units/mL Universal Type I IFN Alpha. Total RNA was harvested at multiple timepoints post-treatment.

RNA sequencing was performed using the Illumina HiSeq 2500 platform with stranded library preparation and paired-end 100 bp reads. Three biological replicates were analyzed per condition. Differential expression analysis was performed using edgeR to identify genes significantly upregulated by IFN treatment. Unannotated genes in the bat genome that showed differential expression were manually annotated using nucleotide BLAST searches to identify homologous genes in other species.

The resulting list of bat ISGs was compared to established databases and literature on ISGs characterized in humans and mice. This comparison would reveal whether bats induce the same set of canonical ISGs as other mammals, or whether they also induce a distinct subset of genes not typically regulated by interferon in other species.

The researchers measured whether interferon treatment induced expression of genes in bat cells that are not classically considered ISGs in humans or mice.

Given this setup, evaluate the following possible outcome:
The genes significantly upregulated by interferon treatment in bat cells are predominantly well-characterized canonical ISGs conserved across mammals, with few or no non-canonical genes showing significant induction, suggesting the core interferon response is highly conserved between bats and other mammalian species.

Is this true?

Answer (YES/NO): YES